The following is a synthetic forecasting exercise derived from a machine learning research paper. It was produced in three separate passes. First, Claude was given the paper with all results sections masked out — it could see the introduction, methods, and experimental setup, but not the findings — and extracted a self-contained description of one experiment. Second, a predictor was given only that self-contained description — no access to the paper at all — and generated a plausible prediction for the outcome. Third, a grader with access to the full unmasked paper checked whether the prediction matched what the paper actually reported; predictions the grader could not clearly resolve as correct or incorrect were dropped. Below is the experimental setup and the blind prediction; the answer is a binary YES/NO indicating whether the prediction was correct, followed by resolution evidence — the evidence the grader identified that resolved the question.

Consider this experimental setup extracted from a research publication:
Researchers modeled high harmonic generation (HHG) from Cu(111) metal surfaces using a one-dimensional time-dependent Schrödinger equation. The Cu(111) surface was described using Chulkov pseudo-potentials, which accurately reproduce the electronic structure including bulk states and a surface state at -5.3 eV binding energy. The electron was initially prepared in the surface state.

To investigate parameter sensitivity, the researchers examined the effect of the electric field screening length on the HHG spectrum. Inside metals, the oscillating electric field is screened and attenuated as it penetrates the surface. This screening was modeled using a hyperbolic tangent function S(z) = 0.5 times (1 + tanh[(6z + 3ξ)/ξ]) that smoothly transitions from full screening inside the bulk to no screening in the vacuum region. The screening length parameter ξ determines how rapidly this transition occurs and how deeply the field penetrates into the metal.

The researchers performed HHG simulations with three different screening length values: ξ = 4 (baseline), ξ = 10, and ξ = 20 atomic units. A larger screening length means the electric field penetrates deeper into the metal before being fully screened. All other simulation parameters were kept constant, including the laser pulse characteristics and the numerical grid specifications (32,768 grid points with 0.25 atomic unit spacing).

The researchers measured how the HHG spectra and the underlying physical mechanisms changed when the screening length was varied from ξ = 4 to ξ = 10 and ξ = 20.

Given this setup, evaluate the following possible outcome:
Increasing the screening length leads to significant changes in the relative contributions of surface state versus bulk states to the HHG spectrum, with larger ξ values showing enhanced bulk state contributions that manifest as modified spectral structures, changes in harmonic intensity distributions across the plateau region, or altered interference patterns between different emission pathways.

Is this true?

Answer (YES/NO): NO